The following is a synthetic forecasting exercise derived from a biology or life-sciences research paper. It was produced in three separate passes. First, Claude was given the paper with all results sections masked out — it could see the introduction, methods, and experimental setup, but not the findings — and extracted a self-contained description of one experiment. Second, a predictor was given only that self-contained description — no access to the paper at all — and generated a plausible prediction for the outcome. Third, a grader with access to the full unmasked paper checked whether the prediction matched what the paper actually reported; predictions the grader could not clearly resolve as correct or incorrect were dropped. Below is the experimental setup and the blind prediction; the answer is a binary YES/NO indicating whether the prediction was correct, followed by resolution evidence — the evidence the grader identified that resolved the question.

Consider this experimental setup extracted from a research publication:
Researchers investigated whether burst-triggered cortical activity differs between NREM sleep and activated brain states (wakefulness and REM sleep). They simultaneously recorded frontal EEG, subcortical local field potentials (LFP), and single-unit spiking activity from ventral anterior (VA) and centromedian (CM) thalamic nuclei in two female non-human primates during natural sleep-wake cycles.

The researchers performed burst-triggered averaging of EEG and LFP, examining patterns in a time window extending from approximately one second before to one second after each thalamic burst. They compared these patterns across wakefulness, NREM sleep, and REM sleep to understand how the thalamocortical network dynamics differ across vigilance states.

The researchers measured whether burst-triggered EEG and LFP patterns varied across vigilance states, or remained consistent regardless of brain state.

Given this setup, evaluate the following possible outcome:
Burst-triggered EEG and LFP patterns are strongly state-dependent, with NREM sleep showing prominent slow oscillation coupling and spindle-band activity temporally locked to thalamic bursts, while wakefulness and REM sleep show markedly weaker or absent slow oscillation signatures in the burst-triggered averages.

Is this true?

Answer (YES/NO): NO